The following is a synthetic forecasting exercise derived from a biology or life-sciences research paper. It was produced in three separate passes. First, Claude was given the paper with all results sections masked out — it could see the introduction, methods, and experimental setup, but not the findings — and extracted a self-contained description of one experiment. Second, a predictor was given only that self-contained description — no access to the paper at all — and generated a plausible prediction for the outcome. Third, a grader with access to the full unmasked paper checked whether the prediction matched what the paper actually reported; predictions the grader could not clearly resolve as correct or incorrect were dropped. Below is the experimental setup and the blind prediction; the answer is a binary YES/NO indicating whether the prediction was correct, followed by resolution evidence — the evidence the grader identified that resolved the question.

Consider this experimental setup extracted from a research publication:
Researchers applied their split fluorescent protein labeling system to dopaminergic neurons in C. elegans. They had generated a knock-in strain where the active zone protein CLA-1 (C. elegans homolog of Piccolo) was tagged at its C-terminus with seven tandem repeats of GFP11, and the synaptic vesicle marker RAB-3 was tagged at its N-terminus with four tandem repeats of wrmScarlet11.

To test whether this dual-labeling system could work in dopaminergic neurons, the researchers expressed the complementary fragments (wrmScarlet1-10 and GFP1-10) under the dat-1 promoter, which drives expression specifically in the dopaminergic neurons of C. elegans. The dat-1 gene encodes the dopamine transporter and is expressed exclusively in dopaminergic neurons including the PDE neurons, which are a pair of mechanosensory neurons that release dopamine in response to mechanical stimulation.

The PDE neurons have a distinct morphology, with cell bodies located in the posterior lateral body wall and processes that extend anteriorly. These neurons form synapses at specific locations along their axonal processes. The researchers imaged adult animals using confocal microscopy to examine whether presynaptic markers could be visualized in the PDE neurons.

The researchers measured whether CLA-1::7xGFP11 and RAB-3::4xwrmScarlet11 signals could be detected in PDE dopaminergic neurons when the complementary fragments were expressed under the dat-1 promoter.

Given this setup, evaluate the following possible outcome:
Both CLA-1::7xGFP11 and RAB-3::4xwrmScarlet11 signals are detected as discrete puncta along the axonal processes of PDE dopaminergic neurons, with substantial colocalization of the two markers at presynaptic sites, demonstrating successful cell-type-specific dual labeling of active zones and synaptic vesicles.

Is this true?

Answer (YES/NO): YES